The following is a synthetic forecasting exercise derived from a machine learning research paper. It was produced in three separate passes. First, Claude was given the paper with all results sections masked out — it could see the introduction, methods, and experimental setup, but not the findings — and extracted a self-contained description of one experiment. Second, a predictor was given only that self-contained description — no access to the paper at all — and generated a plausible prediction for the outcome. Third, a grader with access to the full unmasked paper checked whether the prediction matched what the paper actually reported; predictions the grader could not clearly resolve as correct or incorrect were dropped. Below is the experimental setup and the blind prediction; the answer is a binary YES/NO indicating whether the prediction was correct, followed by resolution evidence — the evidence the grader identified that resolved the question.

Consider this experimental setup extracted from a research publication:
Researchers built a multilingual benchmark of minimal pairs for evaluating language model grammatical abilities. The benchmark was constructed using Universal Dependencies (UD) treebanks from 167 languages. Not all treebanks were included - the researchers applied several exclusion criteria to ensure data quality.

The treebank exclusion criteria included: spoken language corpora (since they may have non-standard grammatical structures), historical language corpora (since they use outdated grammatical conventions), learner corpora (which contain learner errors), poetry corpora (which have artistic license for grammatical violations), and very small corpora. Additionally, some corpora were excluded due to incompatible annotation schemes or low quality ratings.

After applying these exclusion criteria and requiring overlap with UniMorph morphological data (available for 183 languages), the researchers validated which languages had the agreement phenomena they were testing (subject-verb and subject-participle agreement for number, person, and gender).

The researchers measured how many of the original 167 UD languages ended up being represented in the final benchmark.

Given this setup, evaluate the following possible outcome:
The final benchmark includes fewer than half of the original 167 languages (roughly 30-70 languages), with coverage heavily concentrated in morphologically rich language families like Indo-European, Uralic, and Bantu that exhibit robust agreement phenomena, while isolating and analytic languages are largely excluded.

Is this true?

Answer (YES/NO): NO